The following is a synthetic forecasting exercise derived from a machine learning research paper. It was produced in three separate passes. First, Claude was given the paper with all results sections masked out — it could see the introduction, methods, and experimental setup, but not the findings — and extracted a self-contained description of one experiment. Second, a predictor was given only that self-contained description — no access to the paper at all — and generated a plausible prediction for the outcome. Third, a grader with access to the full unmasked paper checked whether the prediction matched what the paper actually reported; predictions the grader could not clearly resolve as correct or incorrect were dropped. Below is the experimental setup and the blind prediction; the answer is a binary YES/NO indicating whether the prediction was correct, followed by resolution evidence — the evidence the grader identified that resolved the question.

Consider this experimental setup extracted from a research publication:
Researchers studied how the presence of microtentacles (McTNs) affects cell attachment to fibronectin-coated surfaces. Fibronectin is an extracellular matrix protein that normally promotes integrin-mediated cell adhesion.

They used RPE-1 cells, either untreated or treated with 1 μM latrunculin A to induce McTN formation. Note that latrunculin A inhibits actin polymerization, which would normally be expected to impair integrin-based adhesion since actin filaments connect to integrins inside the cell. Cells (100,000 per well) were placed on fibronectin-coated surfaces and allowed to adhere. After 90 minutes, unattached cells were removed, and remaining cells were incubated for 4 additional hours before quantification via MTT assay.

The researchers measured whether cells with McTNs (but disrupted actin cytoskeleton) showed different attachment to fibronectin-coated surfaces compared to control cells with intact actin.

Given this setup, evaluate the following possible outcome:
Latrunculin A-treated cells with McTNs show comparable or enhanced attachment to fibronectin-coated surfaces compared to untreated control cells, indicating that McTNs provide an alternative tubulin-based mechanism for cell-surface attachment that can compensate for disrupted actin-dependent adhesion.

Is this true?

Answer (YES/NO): YES